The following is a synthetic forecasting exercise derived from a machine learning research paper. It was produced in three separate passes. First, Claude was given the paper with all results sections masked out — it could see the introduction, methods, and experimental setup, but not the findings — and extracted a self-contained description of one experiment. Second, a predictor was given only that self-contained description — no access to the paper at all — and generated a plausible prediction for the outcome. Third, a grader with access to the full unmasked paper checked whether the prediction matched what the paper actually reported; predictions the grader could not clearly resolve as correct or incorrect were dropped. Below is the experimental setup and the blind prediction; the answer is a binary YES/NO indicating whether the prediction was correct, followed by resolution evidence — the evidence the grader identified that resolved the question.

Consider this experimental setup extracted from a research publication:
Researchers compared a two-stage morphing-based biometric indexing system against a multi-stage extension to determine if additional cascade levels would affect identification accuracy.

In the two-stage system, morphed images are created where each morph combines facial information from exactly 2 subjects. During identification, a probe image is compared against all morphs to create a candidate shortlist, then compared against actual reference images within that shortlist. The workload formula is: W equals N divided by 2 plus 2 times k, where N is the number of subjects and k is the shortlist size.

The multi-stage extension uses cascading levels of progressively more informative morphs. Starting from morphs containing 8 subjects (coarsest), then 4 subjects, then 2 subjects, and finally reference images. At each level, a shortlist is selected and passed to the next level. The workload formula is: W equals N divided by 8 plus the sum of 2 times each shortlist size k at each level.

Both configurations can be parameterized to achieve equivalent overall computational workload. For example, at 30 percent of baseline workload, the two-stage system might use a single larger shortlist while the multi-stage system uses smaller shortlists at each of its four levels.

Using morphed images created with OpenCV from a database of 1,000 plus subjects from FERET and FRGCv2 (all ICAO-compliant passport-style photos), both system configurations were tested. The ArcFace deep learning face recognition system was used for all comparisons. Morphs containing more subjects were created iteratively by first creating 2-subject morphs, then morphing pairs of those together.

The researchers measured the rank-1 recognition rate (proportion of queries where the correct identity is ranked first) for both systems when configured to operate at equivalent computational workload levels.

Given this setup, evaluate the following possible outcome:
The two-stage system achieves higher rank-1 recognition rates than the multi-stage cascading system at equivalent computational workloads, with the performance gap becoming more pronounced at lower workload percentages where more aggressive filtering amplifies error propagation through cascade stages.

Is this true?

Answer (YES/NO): NO